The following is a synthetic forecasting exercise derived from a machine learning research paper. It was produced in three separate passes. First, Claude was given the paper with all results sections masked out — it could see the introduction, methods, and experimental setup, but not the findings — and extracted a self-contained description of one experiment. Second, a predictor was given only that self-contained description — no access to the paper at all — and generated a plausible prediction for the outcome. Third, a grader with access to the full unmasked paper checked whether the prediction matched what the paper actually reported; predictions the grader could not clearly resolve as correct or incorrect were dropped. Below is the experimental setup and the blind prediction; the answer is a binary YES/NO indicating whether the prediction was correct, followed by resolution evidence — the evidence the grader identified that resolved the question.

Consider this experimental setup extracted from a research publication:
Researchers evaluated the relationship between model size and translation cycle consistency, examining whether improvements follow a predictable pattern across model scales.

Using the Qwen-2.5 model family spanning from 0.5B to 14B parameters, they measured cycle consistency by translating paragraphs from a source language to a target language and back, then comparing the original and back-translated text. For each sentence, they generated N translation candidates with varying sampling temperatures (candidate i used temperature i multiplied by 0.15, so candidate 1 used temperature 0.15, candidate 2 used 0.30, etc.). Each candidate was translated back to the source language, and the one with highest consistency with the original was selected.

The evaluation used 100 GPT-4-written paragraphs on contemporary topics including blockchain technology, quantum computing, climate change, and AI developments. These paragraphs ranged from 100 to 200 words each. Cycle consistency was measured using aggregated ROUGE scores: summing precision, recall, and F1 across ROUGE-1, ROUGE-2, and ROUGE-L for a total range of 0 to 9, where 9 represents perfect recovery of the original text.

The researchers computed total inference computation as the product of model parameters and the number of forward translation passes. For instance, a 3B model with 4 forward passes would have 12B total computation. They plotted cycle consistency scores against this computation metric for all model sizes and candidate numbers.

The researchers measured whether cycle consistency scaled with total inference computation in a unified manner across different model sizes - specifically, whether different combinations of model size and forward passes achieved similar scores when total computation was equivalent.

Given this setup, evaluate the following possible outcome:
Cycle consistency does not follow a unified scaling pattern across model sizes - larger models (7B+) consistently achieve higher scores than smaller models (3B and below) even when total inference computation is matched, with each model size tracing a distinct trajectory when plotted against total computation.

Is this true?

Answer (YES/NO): NO